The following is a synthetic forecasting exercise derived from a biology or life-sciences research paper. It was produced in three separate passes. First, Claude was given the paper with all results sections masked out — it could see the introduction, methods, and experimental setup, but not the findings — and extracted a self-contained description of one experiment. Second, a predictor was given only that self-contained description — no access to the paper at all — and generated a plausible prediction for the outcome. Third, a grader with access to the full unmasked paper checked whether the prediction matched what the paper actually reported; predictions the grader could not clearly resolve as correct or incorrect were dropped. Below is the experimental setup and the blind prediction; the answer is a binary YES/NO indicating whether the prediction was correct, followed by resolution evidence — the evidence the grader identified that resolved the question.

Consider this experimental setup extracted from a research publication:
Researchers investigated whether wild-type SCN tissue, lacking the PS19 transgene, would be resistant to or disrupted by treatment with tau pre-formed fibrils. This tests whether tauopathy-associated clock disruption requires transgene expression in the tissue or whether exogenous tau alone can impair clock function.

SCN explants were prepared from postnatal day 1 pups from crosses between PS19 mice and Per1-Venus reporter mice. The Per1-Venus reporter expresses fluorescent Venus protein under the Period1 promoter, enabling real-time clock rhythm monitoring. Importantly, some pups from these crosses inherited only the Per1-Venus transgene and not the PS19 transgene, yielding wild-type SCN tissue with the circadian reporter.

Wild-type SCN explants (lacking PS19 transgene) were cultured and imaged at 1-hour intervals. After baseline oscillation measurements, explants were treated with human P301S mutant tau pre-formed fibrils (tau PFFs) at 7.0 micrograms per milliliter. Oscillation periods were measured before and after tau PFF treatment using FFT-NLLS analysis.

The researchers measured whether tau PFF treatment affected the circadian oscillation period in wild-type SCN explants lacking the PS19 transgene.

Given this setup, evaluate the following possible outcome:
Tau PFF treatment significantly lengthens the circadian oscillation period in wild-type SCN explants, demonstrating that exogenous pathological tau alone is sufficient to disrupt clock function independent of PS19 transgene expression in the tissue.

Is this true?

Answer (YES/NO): NO